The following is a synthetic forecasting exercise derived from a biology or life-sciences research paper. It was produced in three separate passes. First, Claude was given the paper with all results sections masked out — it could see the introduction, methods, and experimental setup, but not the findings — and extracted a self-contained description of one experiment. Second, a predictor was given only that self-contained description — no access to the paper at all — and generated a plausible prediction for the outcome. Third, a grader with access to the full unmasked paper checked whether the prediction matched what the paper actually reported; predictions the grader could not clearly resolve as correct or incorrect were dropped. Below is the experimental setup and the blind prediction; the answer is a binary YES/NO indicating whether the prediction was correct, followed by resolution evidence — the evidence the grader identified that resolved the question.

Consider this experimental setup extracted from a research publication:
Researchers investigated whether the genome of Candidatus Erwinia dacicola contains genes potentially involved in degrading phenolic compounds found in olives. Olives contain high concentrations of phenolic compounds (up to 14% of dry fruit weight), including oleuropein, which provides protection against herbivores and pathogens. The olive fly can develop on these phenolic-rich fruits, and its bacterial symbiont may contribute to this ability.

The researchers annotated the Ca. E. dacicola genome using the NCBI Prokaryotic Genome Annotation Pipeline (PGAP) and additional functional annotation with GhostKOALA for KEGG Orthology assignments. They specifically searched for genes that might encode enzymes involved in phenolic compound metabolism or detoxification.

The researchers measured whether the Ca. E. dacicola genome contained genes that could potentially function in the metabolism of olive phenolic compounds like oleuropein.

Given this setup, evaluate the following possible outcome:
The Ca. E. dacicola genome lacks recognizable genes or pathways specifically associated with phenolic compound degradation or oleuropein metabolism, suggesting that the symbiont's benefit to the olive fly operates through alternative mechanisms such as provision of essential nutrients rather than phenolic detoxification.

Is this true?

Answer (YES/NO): NO